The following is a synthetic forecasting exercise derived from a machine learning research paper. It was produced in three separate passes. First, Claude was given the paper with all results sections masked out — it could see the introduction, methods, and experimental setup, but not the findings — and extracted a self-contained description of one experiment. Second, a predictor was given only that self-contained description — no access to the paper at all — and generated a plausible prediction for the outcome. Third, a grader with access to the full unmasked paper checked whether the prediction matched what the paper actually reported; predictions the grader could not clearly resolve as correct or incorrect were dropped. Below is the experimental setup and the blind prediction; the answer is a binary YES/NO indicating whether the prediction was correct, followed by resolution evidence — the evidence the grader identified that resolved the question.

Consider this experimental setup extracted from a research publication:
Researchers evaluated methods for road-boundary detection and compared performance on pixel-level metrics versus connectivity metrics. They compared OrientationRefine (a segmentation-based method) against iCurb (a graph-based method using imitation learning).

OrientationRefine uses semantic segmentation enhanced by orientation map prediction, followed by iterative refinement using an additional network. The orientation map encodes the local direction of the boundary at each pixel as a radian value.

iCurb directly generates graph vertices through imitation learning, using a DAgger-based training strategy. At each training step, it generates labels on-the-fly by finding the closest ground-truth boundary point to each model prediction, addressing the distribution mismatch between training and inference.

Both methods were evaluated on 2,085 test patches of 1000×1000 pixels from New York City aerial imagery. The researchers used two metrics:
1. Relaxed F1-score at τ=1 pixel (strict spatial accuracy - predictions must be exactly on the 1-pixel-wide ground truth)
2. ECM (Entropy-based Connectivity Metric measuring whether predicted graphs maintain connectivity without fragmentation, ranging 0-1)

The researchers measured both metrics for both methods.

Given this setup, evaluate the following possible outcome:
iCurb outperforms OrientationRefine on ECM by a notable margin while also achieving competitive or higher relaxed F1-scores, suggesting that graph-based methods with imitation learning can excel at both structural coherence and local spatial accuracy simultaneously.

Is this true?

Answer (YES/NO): NO